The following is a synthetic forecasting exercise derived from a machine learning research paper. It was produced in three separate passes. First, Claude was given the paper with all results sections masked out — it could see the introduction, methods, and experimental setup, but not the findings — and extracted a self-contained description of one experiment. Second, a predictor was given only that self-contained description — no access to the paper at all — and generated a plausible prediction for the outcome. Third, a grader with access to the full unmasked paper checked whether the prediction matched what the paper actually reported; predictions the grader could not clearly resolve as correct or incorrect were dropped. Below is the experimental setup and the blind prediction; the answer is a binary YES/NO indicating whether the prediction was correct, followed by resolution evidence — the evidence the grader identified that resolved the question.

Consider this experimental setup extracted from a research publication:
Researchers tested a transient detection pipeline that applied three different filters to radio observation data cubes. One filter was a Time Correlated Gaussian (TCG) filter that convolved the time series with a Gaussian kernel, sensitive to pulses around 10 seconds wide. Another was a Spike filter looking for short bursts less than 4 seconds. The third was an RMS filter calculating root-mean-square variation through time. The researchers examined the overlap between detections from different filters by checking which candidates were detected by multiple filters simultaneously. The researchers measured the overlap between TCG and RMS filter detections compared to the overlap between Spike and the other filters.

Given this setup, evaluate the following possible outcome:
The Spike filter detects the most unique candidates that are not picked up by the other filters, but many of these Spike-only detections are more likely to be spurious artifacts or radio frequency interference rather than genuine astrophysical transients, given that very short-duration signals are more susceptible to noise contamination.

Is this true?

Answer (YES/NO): YES